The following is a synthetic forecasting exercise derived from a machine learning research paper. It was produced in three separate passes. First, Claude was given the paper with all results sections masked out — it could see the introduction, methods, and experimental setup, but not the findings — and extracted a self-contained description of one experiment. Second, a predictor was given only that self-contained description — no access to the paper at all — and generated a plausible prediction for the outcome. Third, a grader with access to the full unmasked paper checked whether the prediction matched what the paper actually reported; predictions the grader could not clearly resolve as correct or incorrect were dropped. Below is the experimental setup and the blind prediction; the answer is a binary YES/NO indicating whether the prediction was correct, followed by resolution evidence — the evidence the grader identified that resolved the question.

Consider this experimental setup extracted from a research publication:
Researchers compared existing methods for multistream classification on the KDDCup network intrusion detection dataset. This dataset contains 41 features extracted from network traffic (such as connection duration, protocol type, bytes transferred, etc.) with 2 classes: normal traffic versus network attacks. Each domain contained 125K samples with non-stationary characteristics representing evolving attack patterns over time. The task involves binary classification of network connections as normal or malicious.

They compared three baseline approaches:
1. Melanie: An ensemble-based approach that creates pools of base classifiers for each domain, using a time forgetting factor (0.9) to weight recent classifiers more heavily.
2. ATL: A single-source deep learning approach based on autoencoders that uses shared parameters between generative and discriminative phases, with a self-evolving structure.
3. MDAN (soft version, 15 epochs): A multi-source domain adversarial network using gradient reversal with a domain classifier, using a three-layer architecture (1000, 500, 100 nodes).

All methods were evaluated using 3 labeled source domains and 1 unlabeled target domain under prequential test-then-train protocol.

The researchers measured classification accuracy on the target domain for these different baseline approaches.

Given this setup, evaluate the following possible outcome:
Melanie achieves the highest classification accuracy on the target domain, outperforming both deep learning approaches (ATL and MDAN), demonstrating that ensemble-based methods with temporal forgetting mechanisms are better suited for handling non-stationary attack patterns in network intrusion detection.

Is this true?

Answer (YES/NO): NO